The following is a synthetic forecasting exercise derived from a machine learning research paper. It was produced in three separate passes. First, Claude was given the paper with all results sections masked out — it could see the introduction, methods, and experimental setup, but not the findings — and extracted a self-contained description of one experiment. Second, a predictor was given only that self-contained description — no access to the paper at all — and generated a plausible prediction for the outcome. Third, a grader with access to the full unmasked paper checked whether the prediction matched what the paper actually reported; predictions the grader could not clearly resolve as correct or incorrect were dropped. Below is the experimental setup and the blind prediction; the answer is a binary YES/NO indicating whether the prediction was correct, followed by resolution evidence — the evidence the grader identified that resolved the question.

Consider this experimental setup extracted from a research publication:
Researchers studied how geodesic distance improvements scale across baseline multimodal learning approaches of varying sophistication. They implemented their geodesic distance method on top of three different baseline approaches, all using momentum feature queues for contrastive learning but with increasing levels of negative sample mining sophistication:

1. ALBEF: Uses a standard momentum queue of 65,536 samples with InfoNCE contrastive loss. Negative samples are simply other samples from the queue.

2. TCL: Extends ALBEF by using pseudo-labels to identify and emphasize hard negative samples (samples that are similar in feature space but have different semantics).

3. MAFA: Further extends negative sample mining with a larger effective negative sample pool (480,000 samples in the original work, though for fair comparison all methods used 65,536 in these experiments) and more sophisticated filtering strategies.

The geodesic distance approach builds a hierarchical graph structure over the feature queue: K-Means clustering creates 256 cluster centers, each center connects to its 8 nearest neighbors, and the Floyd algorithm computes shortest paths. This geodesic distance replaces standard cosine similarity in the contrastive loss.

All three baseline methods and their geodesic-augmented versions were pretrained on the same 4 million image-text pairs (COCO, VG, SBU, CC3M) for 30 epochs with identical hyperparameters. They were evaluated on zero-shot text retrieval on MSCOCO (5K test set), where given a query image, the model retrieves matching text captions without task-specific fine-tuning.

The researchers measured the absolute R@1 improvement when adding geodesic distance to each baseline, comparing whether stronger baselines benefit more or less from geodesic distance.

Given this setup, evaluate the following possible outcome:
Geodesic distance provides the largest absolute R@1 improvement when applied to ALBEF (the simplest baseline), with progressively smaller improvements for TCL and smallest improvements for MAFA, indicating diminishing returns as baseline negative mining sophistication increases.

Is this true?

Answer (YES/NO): YES